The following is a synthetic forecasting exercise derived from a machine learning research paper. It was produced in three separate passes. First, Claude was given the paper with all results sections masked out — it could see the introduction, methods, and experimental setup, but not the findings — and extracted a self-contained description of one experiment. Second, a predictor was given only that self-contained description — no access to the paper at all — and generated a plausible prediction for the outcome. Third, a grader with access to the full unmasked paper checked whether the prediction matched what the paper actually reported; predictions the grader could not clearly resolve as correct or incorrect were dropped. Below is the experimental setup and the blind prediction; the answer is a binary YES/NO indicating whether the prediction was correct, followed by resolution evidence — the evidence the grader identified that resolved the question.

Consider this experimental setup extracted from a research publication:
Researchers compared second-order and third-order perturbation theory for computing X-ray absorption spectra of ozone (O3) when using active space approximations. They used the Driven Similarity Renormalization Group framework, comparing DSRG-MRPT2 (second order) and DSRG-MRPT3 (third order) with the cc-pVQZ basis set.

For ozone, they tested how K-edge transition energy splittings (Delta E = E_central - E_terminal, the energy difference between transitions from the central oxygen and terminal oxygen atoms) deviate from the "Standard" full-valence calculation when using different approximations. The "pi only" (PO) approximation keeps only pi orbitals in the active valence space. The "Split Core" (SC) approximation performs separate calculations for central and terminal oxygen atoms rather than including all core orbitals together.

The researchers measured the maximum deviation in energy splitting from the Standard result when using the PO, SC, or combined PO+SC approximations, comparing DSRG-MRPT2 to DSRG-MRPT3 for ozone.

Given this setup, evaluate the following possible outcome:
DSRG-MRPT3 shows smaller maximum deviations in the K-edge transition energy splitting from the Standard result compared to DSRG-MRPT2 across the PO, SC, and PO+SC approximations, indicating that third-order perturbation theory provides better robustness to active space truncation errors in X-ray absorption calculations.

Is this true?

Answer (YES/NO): YES